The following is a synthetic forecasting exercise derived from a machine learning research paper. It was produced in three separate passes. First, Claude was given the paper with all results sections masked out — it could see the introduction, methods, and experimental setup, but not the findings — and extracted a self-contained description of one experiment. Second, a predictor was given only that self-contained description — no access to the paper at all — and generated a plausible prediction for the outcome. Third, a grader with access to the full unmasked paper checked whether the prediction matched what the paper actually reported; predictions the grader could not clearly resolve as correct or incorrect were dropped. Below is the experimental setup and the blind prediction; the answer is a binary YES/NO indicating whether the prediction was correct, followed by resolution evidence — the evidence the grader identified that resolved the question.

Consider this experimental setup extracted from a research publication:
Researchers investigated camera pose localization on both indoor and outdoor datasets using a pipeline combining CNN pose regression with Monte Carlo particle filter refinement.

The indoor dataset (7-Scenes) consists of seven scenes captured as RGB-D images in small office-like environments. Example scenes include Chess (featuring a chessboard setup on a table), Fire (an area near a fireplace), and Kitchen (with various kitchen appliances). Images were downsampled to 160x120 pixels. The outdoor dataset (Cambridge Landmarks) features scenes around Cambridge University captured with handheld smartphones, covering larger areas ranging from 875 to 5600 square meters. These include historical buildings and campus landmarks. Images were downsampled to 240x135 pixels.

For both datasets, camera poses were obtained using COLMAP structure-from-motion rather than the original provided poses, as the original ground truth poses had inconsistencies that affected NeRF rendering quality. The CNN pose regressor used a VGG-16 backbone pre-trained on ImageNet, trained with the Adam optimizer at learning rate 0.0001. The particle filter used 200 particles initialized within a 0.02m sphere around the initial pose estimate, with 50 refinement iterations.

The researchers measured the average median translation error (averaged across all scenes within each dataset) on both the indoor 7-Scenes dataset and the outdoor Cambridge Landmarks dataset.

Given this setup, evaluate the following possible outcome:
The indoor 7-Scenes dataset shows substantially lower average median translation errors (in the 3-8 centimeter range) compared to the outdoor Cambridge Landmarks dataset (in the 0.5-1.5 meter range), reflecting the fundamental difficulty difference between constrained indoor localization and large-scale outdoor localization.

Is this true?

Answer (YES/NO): NO